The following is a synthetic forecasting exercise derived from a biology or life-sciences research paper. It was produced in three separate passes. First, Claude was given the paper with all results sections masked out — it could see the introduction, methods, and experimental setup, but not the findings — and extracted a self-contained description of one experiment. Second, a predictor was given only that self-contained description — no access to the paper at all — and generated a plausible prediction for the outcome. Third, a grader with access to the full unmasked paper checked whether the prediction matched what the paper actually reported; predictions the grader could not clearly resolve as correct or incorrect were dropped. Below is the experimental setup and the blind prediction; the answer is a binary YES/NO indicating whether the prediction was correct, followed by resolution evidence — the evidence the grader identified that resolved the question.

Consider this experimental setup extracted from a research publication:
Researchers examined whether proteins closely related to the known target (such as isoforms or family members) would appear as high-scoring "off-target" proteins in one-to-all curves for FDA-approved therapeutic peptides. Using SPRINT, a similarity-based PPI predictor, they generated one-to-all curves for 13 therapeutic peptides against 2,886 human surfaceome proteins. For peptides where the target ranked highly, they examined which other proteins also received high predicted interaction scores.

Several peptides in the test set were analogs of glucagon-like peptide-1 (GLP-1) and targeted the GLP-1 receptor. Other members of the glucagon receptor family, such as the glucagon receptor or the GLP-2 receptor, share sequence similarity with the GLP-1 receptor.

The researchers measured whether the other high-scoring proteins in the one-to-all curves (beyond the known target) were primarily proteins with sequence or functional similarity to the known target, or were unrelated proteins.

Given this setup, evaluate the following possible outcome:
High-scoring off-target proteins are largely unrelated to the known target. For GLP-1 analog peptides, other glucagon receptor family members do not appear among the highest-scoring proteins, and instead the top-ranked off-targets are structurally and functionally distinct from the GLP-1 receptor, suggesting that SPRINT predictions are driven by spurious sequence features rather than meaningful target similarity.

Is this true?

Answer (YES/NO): NO